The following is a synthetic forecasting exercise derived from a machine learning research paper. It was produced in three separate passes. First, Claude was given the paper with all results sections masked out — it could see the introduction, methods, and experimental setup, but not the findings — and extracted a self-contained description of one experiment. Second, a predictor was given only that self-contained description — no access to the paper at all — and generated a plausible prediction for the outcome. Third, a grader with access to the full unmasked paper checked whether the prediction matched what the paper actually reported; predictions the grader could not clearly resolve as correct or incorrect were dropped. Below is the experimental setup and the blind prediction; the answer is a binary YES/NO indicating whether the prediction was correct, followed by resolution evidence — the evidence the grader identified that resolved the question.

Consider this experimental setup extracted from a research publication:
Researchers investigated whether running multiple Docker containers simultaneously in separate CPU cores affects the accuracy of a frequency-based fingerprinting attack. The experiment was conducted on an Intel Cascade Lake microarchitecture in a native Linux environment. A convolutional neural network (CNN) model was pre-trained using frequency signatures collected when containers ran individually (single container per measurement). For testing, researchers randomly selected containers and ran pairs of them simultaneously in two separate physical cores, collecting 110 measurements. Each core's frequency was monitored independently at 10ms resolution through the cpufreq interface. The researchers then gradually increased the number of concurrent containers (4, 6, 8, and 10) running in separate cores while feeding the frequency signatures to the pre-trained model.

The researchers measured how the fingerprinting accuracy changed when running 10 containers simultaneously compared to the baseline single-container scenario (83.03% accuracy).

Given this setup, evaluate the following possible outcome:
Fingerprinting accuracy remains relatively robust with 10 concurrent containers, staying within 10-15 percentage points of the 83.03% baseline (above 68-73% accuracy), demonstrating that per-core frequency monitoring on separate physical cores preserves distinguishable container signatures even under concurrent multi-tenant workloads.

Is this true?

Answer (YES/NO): YES